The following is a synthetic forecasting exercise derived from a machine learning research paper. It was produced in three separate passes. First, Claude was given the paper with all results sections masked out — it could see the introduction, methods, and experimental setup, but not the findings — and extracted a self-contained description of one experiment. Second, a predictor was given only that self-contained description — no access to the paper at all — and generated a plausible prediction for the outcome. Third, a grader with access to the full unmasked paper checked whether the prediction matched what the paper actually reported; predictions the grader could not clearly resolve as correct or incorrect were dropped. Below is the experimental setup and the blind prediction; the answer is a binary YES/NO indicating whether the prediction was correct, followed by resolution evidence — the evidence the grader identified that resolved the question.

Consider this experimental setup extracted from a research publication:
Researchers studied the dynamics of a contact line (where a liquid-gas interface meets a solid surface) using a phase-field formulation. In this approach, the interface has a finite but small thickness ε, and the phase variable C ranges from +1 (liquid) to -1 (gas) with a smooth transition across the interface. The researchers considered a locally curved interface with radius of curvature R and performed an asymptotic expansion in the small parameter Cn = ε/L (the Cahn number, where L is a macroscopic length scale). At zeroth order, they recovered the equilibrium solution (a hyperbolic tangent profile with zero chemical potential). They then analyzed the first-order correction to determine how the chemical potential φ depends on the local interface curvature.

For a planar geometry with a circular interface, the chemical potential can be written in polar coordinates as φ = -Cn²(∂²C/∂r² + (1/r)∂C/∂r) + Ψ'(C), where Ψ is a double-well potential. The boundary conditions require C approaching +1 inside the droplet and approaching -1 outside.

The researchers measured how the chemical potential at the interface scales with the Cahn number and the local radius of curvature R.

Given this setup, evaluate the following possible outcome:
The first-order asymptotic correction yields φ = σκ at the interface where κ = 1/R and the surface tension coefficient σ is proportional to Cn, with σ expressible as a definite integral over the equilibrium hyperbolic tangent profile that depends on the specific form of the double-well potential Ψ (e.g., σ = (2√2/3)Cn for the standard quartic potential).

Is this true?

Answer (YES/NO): NO